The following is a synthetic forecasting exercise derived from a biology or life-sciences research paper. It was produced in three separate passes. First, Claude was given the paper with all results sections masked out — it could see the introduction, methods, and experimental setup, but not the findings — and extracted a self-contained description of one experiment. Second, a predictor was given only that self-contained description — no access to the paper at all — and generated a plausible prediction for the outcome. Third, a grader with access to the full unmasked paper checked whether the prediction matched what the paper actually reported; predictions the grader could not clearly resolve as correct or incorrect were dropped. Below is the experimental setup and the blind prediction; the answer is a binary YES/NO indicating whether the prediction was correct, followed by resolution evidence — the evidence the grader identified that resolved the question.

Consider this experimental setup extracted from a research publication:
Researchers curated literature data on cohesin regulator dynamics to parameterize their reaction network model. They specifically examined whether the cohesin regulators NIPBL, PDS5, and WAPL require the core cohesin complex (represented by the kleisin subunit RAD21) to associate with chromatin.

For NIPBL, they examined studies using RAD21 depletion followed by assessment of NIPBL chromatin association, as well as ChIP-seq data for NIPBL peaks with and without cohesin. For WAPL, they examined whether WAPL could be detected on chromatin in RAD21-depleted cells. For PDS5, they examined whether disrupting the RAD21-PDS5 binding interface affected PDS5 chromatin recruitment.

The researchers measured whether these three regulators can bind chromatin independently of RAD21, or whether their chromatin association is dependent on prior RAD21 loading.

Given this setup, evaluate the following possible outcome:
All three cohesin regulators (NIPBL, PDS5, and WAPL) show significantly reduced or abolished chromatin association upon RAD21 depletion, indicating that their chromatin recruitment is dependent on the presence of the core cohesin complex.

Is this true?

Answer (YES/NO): YES